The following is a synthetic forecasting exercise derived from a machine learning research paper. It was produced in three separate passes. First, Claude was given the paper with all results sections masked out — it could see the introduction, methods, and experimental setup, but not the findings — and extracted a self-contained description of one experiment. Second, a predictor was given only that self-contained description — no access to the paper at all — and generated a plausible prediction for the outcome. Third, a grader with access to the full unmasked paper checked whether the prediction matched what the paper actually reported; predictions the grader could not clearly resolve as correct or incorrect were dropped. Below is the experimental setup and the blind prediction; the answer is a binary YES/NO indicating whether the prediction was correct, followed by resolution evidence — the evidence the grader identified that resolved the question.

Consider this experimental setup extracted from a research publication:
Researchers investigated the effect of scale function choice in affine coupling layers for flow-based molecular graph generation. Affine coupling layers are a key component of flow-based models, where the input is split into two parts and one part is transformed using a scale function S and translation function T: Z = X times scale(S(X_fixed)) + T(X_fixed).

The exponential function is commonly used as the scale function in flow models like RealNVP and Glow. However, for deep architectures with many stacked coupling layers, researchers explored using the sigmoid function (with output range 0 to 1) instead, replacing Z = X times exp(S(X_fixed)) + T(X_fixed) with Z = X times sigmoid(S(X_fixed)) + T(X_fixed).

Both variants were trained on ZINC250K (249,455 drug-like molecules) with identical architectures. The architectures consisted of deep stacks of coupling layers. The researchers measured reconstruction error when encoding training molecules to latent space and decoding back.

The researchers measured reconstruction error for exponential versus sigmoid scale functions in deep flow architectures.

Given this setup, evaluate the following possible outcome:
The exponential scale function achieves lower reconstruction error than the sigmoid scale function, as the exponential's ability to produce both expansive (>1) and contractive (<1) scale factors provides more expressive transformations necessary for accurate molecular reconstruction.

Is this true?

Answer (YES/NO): NO